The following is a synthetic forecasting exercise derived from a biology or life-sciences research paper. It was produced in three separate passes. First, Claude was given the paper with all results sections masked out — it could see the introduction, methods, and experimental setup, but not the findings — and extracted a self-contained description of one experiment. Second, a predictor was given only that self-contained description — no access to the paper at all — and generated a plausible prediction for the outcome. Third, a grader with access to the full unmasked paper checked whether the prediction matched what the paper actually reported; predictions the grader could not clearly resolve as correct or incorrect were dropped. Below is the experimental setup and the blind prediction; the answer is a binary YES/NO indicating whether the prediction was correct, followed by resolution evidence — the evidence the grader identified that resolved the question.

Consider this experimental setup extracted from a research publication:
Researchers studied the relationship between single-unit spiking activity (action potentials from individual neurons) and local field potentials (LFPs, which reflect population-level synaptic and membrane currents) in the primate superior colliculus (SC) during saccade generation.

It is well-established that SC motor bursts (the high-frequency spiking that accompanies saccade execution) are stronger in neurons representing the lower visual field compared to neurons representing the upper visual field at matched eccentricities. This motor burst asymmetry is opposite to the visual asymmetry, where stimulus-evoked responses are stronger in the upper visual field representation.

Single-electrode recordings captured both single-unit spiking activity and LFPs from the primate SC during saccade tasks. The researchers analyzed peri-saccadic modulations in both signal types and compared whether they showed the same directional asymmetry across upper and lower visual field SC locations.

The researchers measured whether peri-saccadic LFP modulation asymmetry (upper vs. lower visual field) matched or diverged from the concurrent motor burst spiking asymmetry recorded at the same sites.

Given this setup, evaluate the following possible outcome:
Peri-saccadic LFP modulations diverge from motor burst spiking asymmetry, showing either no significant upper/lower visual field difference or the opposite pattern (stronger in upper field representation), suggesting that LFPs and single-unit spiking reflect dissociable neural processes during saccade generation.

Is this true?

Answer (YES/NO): YES